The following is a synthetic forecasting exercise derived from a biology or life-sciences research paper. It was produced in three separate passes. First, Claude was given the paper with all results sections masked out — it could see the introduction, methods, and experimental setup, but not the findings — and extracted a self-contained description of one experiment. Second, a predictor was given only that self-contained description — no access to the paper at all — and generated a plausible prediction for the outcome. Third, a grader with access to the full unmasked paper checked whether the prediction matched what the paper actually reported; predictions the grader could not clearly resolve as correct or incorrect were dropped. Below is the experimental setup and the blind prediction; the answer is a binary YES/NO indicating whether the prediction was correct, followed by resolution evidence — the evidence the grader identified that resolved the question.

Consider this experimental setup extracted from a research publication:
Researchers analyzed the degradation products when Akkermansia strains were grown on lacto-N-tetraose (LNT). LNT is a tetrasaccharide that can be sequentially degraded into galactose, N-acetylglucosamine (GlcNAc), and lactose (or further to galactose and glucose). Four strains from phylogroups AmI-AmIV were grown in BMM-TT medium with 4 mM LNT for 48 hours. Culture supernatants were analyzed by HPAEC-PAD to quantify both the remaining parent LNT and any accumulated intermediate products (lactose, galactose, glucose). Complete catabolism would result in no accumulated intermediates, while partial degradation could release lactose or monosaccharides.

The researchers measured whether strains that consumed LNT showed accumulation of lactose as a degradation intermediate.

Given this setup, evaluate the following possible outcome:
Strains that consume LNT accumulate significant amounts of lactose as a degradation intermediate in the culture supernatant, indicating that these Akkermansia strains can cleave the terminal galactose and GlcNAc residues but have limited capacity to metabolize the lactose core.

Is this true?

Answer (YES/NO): NO